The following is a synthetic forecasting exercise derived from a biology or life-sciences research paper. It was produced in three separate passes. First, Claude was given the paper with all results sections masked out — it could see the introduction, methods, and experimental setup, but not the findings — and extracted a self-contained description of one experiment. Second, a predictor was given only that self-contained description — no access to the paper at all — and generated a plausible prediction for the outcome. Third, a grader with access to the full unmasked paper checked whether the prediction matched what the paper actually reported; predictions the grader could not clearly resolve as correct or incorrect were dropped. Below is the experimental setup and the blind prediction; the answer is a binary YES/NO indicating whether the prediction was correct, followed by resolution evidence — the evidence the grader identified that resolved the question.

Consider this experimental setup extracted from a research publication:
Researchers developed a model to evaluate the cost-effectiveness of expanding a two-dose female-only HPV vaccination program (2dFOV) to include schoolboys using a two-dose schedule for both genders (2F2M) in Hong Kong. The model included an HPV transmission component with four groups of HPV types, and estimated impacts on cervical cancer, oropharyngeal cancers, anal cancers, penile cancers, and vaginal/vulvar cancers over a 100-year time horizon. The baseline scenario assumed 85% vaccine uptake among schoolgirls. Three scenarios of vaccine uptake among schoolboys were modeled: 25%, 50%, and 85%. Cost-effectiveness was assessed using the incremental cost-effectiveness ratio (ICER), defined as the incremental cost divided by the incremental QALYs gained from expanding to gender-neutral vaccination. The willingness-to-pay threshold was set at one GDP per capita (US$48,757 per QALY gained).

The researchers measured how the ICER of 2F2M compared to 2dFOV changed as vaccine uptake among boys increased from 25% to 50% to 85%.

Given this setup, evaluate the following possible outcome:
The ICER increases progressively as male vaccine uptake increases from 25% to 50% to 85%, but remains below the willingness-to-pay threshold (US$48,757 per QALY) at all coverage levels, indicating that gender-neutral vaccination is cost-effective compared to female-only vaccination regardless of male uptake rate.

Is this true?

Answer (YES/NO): NO